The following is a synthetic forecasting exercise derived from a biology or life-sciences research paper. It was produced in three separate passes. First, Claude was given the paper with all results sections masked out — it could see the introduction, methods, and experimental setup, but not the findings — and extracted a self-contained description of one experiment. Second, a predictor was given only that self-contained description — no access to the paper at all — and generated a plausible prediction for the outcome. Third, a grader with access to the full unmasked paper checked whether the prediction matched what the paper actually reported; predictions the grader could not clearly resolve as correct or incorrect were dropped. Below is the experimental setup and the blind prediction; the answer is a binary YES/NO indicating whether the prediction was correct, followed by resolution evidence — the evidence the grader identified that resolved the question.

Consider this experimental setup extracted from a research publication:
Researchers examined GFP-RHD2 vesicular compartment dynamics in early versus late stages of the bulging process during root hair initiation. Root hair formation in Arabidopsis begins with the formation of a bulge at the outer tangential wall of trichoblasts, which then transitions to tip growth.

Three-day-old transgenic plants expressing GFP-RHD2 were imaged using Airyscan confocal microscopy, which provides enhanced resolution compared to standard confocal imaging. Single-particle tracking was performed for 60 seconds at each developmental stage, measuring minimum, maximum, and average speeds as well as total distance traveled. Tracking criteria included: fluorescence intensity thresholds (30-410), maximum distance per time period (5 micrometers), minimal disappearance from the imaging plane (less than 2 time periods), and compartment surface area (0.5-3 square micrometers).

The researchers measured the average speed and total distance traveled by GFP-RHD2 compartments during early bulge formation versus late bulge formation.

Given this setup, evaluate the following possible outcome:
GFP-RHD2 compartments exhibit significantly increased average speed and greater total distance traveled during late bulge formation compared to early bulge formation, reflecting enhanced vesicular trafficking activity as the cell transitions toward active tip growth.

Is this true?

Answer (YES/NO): NO